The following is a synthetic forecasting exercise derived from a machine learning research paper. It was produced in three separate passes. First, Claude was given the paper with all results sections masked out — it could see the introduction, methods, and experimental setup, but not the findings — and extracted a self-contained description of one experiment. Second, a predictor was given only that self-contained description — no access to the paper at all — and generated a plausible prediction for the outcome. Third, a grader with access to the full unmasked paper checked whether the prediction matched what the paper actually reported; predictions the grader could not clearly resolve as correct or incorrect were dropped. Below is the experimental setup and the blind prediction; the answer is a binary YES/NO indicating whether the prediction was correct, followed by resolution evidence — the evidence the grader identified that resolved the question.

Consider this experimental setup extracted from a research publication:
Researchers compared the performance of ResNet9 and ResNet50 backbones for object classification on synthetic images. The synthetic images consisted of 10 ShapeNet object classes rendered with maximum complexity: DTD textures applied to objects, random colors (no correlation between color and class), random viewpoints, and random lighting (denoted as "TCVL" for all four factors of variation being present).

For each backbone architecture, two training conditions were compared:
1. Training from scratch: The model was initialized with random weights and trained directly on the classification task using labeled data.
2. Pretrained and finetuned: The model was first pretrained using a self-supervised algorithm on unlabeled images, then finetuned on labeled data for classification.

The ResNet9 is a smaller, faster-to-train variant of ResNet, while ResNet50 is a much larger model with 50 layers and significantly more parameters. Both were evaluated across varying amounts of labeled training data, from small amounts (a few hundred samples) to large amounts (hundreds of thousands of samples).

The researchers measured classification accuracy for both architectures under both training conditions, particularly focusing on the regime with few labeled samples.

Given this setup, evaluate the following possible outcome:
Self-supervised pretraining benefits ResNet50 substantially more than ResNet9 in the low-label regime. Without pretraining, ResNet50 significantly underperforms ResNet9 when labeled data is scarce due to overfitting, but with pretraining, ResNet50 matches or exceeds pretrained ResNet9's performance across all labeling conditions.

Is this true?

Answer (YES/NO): YES